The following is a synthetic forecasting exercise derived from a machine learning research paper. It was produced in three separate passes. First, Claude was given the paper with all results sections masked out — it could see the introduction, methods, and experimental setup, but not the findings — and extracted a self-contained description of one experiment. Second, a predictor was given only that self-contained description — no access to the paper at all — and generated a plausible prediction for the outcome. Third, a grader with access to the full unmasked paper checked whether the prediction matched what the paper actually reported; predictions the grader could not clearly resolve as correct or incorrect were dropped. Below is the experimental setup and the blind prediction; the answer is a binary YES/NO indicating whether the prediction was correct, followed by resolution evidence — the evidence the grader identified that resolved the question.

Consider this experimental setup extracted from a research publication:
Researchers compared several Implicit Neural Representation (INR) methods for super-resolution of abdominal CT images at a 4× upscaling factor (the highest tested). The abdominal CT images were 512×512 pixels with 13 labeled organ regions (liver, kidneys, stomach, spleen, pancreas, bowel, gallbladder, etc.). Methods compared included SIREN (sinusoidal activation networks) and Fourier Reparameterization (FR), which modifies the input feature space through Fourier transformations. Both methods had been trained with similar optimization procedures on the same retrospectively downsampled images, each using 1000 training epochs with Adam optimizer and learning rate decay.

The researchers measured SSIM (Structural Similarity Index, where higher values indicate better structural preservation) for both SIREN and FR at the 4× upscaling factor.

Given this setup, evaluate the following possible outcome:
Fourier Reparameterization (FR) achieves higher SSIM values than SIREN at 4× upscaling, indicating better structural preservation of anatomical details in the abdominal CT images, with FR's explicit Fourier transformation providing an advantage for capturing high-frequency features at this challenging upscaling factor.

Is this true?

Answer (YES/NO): NO